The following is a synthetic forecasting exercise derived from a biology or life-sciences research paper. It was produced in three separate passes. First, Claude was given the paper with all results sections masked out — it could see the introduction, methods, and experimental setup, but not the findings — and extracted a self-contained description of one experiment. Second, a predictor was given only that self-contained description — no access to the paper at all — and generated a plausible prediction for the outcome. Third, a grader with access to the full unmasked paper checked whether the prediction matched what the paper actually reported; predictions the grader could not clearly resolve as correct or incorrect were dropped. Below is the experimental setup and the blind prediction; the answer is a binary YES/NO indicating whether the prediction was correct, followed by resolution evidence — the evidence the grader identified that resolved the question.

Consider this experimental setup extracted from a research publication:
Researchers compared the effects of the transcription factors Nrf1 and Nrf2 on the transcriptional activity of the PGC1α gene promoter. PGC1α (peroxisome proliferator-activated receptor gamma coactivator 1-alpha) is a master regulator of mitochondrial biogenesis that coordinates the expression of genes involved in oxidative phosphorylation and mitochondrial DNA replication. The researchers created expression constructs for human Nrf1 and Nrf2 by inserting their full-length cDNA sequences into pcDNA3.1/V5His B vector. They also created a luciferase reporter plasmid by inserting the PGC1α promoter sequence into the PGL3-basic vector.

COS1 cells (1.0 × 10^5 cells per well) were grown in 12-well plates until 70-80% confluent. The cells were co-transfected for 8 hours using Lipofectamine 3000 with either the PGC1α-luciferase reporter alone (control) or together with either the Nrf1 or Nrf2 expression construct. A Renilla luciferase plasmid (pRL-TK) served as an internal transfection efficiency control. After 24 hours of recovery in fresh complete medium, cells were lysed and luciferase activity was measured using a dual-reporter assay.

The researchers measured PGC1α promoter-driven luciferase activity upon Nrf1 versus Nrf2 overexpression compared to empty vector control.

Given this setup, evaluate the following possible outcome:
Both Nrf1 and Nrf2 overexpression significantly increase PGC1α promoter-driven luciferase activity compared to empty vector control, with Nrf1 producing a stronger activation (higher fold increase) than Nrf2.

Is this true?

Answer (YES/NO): NO